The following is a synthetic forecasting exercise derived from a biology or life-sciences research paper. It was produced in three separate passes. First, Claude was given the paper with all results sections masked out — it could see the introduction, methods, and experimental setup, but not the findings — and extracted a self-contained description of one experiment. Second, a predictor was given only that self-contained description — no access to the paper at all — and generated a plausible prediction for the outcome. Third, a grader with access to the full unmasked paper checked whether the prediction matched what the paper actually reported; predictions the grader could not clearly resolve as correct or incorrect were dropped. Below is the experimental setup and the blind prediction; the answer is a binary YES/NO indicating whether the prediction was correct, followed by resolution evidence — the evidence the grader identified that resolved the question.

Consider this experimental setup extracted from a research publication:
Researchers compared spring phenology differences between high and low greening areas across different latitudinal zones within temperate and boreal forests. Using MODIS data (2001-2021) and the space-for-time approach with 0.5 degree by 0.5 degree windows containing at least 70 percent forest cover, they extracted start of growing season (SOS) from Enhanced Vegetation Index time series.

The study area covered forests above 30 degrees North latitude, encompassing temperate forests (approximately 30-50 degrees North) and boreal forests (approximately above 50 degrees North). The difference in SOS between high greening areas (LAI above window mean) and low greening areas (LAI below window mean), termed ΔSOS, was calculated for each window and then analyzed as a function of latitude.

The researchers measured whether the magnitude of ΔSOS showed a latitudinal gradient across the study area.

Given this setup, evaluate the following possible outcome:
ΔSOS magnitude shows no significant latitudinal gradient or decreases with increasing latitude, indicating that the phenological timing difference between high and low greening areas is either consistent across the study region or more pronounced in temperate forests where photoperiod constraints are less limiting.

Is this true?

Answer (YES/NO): NO